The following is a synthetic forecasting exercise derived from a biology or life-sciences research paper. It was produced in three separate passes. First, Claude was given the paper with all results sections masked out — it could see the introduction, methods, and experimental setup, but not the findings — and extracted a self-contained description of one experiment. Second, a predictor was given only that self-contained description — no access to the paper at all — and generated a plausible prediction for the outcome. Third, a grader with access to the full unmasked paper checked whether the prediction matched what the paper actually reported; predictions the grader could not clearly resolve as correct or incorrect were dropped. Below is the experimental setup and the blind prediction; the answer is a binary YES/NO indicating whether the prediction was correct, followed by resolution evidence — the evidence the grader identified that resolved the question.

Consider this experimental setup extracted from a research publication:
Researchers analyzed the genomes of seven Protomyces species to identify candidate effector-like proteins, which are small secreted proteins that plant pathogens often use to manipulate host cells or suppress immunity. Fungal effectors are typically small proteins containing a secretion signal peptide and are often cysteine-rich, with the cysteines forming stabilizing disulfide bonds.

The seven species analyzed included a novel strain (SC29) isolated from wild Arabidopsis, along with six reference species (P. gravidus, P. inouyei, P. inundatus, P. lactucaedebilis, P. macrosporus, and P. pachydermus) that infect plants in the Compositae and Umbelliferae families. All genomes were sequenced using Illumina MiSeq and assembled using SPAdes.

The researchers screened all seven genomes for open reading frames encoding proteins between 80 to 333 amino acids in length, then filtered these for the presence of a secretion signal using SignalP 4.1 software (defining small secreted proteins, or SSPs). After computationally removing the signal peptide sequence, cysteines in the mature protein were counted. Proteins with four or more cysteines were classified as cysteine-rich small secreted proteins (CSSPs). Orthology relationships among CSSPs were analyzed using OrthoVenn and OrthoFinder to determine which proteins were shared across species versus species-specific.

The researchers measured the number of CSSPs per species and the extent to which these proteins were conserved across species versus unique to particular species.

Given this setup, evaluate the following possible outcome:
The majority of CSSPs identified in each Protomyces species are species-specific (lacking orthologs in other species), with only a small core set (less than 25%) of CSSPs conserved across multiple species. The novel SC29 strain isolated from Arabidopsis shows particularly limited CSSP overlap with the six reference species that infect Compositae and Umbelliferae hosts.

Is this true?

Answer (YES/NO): NO